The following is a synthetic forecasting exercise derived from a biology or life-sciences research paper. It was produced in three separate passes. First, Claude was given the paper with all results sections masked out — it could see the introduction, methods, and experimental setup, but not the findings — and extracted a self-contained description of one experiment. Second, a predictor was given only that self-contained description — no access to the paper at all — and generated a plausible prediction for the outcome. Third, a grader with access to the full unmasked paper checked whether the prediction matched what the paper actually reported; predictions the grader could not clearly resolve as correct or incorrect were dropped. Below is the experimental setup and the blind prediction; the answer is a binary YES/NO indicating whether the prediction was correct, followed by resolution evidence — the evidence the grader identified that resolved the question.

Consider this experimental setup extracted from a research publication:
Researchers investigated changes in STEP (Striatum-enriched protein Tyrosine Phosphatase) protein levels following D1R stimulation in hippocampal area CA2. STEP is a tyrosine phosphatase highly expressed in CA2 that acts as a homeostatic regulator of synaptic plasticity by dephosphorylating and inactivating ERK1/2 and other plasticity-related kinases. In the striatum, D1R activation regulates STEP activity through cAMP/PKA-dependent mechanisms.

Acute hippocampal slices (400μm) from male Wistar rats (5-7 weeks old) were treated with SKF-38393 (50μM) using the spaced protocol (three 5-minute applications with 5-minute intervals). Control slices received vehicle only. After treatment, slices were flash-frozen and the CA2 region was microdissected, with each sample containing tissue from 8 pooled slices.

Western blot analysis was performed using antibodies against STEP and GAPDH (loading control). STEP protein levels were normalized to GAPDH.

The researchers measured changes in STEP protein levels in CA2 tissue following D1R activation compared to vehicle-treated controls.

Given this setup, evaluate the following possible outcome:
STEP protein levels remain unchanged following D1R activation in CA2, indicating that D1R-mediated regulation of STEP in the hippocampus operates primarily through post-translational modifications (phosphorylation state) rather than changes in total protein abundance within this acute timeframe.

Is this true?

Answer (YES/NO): NO